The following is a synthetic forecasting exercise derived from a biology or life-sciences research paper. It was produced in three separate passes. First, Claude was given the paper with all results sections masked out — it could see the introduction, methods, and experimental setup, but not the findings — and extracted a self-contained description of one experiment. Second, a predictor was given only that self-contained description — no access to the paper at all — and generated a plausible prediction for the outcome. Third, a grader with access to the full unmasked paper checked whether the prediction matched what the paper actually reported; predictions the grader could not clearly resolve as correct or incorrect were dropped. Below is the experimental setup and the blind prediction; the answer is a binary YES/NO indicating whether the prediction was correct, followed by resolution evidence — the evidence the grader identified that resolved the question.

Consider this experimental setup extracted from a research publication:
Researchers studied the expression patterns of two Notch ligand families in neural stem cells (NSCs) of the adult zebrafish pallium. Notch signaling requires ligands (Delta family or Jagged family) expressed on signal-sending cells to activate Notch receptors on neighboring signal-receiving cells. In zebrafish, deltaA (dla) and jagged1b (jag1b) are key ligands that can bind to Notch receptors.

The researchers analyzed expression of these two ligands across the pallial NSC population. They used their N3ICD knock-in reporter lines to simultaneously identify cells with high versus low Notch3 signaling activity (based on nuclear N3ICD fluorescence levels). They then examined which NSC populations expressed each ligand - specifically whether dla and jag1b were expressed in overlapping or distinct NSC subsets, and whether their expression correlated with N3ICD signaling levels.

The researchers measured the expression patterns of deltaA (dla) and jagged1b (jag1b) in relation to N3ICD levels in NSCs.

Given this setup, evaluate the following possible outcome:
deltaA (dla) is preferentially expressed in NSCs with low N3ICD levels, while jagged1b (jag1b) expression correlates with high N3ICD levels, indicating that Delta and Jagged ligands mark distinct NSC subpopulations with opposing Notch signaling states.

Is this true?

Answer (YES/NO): YES